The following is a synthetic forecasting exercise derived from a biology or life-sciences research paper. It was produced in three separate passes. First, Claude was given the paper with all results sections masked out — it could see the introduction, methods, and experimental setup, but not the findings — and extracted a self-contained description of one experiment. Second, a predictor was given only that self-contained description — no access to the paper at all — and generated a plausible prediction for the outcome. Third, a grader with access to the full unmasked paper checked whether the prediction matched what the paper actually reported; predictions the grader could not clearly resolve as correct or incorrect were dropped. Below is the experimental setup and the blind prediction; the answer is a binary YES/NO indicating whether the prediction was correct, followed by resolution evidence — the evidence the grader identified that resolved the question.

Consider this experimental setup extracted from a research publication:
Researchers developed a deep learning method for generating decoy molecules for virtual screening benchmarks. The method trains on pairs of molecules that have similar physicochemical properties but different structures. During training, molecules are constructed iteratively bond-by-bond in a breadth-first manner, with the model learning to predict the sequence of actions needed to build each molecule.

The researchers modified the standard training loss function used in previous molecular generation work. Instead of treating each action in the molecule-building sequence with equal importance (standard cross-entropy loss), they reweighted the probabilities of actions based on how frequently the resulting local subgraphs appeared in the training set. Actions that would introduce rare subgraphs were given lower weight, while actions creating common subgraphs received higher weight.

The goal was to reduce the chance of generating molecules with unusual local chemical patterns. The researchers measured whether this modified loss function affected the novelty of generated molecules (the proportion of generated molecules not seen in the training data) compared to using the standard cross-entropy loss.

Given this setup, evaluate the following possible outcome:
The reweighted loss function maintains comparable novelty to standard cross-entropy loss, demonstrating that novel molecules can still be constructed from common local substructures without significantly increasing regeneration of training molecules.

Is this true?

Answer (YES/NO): YES